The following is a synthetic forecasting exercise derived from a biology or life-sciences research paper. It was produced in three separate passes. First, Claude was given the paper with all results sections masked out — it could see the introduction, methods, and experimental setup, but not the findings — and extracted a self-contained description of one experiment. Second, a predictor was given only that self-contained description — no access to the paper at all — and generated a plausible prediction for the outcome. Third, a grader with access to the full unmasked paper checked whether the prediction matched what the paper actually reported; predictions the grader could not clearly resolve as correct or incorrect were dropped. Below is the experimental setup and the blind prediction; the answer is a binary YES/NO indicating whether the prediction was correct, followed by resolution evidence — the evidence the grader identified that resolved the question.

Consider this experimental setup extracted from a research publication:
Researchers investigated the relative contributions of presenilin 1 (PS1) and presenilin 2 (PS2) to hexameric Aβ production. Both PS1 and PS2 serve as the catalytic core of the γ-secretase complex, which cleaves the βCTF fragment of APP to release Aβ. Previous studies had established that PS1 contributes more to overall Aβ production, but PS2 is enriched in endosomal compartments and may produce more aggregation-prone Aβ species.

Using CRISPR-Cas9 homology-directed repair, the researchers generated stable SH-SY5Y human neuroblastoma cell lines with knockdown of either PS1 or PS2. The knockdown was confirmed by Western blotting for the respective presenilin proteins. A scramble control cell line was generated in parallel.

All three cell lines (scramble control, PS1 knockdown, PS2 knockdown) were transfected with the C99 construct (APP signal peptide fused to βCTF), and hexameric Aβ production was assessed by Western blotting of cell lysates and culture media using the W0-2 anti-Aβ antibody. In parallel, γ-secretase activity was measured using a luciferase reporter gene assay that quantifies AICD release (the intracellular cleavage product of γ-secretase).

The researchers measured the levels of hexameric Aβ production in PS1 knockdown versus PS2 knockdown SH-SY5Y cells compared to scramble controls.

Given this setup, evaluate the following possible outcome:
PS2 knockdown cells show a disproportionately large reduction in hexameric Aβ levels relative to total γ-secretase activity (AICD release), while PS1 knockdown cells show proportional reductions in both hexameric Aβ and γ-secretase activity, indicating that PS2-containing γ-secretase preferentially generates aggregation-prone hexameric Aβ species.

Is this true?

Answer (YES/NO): NO